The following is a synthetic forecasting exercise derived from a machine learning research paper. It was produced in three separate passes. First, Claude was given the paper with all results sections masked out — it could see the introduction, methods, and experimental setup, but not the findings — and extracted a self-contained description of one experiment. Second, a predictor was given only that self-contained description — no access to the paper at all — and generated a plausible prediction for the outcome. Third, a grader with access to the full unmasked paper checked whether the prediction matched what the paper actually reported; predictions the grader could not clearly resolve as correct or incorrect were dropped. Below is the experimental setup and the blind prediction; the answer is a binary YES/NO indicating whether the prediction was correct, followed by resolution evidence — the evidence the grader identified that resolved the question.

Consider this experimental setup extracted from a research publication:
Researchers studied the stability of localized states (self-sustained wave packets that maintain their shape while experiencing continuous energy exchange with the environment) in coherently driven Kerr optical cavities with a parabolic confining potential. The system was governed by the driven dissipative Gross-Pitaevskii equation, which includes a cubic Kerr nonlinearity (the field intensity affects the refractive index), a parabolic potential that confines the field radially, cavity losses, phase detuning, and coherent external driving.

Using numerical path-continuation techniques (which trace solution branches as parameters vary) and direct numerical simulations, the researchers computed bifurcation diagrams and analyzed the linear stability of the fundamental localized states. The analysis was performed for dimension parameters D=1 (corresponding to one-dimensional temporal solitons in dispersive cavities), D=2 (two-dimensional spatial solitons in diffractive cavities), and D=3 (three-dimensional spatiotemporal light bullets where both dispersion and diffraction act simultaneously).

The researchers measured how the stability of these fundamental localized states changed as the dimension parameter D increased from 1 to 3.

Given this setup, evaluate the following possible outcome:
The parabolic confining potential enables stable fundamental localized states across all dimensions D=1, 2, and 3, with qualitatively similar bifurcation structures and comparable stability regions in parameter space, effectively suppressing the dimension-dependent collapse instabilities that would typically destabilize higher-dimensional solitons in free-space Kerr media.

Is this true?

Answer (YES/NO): NO